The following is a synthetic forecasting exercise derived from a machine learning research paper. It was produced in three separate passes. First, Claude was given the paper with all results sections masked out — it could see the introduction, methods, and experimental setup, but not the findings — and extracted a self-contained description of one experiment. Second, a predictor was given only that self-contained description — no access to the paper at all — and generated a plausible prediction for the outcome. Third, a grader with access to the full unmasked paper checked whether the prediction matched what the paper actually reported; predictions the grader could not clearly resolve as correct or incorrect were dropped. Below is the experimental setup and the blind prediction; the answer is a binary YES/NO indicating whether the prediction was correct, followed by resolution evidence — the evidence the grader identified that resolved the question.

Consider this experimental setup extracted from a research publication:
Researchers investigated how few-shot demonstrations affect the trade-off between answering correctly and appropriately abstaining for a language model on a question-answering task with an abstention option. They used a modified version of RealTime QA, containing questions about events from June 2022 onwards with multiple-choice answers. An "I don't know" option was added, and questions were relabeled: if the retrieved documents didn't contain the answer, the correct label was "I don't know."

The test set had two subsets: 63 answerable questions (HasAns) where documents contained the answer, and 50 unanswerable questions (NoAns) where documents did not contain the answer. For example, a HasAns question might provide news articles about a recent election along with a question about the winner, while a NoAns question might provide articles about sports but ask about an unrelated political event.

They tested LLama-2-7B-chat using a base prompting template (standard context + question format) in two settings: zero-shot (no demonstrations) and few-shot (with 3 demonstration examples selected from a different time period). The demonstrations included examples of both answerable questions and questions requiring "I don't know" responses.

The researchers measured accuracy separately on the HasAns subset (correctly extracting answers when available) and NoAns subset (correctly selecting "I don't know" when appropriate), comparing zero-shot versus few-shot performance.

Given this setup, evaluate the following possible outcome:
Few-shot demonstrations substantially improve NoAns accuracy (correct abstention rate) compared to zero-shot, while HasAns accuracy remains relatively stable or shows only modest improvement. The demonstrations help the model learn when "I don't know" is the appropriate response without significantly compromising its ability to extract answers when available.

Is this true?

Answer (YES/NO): NO